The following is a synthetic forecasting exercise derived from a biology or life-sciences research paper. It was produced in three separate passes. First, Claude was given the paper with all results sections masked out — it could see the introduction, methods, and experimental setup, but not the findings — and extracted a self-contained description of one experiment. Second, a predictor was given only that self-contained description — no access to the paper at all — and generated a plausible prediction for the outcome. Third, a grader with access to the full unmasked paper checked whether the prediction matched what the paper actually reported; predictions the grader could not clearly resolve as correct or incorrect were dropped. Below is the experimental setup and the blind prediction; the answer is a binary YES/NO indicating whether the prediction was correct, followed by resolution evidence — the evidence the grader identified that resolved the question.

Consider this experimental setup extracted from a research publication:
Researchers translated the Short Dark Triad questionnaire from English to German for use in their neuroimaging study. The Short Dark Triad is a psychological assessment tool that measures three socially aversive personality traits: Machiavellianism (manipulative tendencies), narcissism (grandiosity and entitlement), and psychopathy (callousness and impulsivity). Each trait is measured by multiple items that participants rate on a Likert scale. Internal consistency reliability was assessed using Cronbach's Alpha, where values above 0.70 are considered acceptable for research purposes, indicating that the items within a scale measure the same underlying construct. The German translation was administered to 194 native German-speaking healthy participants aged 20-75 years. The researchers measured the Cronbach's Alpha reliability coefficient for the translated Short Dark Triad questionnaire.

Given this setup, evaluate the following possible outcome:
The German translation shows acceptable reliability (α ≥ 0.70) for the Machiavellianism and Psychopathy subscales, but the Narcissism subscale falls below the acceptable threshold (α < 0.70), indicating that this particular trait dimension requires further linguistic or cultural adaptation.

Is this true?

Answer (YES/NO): NO